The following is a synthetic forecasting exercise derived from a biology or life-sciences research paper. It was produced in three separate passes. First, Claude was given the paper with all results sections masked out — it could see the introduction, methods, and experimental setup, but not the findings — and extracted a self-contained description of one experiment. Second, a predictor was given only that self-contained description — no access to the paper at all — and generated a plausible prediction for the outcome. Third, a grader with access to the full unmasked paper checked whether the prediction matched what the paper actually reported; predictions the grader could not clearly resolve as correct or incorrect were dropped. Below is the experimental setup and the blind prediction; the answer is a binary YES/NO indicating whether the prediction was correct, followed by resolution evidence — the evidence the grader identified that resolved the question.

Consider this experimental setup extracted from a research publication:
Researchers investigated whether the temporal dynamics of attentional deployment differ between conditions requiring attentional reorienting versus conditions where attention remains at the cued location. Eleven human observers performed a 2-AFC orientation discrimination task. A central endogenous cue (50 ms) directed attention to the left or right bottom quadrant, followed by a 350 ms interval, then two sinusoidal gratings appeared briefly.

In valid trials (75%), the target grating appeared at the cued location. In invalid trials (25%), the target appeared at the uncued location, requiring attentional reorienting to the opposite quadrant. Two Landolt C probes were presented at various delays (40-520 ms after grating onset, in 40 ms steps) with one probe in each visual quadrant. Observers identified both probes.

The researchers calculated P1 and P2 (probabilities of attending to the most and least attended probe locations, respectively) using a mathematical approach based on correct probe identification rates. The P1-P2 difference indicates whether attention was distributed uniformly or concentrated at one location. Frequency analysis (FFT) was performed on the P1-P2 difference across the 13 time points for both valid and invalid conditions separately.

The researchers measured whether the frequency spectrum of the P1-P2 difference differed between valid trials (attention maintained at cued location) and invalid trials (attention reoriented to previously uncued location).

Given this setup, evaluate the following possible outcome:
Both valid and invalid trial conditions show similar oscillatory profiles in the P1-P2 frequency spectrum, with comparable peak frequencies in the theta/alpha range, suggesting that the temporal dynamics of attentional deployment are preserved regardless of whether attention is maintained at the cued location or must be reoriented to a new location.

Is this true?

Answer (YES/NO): NO